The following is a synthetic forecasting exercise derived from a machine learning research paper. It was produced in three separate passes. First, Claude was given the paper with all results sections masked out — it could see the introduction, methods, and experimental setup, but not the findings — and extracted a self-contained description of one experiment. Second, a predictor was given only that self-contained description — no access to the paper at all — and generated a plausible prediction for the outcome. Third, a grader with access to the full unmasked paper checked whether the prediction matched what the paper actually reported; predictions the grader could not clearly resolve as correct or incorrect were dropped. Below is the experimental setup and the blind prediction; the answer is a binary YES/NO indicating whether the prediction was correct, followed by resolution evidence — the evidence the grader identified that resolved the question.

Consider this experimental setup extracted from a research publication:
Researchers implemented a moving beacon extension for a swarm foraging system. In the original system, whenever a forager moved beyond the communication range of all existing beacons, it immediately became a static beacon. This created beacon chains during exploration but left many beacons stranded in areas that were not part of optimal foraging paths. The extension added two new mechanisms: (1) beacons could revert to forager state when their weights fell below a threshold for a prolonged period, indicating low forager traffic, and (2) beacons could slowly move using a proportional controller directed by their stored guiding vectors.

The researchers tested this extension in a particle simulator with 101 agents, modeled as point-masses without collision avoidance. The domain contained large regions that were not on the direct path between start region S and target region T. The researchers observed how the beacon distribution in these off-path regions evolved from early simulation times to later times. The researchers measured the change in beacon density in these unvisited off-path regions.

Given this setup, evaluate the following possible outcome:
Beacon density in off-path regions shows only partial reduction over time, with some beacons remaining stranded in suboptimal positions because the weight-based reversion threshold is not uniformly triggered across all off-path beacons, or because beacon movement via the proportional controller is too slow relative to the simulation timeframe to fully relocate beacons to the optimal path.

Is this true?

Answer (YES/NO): NO